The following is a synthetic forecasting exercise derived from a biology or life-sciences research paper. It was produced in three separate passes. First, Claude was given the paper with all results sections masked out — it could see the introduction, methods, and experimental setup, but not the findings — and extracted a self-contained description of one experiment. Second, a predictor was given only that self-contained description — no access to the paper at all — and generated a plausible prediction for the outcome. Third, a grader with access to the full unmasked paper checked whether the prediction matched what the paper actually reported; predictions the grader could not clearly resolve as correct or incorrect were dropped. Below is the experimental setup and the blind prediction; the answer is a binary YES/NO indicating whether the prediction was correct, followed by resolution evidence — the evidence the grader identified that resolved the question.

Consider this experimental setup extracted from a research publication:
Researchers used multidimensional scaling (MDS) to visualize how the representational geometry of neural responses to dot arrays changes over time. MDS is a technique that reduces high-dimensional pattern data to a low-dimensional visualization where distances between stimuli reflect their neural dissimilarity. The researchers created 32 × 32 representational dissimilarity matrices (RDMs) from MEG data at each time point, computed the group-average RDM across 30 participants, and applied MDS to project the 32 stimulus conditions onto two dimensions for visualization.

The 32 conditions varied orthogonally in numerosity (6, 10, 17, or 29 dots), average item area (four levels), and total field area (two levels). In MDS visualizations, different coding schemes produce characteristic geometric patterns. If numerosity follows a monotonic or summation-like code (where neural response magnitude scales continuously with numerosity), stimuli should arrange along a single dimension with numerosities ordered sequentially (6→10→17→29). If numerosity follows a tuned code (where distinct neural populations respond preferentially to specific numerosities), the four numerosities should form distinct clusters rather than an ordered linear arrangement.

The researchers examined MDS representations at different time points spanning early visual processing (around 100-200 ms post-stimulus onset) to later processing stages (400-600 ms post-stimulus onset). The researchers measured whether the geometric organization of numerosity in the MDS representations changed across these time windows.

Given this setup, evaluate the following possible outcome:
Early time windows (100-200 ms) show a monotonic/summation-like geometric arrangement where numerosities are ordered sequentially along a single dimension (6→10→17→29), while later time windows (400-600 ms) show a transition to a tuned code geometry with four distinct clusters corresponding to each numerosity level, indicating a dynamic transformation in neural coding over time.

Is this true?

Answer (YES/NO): NO